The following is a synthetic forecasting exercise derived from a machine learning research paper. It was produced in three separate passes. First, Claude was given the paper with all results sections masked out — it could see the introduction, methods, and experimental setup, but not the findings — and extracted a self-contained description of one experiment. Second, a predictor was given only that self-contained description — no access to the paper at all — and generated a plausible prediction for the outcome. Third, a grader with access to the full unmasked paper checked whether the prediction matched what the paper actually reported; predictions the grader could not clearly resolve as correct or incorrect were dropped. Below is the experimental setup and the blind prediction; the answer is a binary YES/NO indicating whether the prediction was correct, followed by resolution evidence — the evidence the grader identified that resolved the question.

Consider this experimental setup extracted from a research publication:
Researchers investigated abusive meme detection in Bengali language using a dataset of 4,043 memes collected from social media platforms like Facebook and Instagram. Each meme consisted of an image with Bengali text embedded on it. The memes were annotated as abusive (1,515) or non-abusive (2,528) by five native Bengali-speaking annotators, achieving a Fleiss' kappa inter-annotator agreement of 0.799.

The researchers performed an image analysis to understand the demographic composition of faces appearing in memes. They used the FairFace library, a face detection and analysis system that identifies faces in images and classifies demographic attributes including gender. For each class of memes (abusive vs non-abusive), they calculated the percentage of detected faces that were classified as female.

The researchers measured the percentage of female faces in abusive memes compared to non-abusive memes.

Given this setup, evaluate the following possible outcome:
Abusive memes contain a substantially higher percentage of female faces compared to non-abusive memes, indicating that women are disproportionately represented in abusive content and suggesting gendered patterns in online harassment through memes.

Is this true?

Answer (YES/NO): YES